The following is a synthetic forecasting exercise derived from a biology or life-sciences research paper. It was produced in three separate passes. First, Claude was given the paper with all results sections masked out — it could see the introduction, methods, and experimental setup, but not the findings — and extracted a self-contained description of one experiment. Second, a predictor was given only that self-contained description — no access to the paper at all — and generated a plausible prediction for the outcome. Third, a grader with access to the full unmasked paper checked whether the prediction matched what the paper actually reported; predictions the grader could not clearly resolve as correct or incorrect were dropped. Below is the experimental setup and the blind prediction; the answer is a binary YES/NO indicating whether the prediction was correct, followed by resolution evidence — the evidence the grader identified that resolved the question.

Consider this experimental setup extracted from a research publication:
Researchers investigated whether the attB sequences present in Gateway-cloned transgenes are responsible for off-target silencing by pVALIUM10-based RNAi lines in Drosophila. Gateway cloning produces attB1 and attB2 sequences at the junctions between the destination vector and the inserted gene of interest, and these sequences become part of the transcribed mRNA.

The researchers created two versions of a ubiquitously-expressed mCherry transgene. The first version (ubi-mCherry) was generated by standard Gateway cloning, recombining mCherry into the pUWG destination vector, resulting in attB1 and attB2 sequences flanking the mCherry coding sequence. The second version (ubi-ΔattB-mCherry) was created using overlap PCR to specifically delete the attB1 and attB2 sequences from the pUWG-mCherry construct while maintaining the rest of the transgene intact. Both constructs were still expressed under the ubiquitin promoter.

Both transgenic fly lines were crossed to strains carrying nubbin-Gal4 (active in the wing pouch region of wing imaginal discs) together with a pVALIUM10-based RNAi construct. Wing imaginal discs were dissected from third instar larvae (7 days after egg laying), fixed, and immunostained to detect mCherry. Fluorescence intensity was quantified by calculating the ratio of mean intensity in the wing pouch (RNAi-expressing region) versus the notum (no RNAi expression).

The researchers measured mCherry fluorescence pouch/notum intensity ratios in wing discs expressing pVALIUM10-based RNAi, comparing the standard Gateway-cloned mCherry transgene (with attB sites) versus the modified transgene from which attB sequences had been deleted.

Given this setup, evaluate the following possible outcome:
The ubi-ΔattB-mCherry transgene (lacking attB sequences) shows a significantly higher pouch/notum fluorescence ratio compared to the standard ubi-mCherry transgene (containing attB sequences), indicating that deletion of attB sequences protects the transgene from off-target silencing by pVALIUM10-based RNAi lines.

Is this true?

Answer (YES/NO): YES